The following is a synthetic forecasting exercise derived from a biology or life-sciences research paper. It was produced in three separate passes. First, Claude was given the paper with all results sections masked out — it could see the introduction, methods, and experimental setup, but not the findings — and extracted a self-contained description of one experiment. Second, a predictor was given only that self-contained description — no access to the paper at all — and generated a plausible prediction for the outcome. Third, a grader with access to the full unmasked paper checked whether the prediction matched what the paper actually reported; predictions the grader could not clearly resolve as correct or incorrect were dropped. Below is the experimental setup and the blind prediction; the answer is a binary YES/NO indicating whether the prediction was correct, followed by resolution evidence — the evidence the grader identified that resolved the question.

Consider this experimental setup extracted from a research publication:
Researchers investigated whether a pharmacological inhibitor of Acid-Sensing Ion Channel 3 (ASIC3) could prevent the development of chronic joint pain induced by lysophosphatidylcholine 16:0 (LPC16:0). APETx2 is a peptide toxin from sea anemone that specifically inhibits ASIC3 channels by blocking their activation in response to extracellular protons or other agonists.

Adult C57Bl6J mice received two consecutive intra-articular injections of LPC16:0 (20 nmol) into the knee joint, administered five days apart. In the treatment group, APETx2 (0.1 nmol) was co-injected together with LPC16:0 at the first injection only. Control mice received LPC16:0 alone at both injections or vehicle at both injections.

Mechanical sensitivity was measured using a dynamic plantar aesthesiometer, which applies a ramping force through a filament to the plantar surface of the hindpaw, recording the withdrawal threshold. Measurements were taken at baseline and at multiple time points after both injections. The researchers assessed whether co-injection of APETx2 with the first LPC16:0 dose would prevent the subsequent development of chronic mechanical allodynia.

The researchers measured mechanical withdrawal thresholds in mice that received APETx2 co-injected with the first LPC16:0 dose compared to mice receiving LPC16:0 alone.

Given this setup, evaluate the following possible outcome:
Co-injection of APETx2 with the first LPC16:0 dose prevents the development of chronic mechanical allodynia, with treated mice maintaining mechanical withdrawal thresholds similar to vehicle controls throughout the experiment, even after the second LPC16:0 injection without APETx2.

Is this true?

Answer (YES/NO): NO